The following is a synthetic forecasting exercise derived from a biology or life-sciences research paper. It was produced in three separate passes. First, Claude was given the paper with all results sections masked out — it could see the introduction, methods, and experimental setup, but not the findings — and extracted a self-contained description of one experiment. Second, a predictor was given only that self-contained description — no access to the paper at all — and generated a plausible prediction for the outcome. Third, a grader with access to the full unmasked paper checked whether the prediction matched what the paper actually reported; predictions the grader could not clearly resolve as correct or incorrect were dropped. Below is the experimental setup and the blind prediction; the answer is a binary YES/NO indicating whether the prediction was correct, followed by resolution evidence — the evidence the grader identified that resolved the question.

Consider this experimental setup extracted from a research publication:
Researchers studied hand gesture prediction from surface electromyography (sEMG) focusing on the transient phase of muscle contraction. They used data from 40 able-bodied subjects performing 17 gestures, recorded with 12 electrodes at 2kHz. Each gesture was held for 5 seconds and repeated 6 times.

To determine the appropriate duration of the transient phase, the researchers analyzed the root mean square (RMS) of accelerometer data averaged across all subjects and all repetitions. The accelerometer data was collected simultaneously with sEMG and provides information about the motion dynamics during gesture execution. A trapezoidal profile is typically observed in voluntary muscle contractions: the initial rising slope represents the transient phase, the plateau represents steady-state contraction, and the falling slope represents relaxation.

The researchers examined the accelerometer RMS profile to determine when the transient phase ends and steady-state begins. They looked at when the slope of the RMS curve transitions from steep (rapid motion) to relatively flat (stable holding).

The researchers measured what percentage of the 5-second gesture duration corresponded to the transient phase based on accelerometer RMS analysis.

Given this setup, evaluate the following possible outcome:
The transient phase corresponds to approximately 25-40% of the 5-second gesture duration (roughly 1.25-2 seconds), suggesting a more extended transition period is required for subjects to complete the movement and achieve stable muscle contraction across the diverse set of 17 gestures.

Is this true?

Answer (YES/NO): NO